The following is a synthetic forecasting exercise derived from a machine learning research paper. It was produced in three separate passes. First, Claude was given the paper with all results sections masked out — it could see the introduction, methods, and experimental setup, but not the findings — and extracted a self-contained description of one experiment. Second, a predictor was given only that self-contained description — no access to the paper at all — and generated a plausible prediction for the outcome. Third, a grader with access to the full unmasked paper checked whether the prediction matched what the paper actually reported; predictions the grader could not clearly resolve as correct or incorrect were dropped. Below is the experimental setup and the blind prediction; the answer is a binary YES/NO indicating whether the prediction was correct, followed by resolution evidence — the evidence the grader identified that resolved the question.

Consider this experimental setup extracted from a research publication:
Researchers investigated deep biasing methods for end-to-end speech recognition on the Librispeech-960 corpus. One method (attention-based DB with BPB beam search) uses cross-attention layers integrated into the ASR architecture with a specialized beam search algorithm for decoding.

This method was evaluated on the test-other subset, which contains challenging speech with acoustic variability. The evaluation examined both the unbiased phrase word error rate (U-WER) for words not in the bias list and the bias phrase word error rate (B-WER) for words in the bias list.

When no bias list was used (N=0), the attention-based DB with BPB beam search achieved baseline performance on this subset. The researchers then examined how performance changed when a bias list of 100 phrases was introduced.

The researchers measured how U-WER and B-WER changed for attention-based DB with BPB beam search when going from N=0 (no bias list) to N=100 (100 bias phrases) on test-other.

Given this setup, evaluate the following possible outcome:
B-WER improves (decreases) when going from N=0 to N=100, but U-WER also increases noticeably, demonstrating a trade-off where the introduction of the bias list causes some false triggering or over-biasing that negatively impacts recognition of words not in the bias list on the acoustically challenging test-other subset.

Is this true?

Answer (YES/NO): NO